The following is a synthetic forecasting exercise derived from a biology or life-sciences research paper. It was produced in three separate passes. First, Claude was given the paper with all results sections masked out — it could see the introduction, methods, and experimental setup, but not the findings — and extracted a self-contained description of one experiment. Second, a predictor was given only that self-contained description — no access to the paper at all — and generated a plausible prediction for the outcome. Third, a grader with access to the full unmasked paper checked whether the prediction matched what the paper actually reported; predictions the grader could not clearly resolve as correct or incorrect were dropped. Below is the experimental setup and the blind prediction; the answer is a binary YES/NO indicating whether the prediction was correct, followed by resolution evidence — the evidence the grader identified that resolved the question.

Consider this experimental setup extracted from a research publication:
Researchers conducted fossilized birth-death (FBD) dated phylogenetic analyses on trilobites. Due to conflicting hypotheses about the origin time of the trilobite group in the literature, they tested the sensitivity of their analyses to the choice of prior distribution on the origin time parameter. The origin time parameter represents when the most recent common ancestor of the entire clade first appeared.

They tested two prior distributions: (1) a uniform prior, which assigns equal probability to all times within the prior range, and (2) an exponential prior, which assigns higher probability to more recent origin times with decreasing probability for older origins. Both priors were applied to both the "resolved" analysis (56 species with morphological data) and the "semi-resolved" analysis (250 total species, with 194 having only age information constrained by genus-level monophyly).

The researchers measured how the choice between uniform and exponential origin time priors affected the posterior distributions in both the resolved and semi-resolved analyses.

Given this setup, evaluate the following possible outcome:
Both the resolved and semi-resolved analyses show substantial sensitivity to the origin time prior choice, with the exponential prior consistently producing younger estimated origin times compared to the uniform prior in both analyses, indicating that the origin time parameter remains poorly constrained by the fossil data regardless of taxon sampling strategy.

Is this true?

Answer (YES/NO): NO